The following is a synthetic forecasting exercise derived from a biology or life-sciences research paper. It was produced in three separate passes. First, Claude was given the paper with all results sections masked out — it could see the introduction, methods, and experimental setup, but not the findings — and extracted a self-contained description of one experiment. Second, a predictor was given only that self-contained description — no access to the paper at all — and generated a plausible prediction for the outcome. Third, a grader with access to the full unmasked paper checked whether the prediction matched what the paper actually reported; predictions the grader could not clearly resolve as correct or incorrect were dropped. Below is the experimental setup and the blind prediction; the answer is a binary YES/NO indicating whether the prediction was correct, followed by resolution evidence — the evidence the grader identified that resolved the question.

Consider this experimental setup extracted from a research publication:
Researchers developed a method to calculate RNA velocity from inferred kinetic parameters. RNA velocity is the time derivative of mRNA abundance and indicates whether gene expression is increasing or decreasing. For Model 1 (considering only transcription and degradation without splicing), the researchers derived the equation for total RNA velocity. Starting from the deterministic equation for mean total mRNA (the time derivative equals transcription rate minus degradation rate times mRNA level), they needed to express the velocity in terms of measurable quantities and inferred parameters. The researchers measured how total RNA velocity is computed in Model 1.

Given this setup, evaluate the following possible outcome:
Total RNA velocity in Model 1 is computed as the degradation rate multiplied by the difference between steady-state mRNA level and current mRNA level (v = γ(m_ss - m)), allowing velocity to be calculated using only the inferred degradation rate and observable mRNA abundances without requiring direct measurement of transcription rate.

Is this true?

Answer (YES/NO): NO